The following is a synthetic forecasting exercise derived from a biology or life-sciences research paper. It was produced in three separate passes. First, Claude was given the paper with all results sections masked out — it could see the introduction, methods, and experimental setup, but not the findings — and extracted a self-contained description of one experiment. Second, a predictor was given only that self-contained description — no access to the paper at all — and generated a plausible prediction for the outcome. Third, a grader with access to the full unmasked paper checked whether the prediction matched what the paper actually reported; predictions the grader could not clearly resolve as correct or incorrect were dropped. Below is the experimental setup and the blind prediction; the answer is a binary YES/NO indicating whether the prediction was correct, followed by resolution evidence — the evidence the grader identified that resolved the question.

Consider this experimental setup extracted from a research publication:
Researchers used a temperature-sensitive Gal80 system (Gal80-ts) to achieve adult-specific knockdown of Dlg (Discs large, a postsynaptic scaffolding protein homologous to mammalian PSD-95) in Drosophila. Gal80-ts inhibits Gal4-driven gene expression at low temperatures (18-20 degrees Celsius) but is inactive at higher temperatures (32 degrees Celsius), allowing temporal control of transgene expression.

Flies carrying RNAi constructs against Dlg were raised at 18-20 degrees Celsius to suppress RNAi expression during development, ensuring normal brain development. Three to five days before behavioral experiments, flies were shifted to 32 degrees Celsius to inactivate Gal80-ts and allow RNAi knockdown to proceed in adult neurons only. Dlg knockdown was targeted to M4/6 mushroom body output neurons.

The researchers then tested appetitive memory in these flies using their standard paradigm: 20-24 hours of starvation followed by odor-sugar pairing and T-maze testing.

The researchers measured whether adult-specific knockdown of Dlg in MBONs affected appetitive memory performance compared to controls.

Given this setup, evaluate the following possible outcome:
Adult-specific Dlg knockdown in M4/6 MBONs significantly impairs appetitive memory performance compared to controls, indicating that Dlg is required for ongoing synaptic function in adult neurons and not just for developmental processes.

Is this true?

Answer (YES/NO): YES